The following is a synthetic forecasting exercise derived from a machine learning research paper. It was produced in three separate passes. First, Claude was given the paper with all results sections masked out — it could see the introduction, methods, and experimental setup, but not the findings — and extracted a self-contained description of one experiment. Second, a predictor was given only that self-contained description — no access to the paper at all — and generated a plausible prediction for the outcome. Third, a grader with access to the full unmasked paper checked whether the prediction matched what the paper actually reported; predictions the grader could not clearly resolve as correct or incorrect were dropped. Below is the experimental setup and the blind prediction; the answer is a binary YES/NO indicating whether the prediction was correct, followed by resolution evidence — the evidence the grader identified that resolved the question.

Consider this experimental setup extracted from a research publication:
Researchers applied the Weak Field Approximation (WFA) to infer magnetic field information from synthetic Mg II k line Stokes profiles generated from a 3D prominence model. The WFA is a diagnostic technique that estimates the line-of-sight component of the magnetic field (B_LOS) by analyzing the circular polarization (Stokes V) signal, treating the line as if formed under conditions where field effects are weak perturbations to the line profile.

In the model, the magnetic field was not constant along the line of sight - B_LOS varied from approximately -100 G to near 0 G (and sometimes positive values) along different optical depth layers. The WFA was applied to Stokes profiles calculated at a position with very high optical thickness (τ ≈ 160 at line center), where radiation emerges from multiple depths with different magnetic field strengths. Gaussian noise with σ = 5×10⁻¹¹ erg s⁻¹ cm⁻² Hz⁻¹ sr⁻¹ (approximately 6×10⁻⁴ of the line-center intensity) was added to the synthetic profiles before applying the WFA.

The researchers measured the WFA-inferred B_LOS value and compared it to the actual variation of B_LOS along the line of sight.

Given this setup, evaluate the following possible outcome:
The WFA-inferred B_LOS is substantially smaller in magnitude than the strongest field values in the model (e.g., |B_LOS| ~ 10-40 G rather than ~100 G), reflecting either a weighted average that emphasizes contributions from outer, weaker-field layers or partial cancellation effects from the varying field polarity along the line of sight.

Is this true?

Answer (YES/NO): NO